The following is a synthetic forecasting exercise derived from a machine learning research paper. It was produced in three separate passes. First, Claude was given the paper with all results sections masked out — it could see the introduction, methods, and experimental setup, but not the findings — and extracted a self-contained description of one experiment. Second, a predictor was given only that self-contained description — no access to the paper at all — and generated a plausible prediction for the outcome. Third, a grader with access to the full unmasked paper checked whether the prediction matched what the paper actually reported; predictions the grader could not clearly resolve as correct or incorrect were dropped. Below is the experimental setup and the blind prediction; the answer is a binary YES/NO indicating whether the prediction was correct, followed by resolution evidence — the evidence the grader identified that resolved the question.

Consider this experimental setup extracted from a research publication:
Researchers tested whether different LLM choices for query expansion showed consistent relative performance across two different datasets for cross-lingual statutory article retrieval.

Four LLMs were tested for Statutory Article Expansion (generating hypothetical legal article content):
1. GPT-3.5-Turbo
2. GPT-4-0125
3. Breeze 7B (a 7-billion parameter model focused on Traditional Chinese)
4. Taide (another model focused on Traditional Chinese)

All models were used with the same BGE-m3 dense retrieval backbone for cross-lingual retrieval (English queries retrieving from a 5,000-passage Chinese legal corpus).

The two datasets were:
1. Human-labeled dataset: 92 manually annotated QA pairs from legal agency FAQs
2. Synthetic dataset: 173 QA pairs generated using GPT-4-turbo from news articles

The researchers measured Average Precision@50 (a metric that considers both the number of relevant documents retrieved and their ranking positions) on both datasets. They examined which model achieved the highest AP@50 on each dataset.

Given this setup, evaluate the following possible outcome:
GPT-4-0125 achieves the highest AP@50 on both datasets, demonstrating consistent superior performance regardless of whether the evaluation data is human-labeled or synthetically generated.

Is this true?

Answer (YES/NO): NO